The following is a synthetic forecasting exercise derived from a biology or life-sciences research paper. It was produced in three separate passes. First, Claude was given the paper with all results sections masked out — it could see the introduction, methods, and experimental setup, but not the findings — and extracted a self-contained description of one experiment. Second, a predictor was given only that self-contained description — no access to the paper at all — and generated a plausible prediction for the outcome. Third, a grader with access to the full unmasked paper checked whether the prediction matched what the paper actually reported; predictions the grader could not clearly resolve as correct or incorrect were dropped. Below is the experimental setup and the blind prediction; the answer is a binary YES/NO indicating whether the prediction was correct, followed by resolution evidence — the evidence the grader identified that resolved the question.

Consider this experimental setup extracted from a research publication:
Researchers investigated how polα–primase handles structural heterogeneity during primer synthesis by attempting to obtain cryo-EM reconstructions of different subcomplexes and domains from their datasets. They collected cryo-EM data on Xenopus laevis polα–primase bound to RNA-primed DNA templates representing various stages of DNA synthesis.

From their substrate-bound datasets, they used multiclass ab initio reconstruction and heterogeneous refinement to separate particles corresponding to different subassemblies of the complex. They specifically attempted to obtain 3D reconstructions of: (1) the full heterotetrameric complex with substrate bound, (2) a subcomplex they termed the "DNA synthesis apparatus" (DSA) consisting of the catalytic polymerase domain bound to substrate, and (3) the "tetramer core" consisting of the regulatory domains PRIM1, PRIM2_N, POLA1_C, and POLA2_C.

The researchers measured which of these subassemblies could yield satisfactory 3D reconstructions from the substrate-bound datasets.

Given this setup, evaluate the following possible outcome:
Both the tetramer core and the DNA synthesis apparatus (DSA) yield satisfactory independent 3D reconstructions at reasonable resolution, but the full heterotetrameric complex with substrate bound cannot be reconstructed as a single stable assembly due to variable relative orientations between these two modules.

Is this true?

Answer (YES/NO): YES